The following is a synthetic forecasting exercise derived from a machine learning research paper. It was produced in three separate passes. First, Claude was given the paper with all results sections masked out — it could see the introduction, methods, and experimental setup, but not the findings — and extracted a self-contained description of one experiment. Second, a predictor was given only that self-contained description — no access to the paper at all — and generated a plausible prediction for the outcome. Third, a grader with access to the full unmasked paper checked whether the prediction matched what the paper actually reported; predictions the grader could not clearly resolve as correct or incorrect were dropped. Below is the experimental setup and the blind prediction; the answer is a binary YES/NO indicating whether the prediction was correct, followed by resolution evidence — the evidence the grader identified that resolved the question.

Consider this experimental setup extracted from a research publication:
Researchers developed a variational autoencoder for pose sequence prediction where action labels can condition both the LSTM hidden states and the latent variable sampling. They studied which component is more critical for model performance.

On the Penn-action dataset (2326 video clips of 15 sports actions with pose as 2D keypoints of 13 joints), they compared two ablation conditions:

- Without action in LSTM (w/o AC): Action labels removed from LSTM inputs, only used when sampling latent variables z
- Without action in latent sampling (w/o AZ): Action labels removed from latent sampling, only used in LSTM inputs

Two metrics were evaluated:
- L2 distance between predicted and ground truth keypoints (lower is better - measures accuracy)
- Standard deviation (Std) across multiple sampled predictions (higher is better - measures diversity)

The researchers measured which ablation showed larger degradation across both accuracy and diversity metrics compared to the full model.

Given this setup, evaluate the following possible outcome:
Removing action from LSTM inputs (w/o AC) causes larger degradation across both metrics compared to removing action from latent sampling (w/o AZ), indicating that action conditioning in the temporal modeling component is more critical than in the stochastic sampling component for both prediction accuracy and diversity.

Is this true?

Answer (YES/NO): YES